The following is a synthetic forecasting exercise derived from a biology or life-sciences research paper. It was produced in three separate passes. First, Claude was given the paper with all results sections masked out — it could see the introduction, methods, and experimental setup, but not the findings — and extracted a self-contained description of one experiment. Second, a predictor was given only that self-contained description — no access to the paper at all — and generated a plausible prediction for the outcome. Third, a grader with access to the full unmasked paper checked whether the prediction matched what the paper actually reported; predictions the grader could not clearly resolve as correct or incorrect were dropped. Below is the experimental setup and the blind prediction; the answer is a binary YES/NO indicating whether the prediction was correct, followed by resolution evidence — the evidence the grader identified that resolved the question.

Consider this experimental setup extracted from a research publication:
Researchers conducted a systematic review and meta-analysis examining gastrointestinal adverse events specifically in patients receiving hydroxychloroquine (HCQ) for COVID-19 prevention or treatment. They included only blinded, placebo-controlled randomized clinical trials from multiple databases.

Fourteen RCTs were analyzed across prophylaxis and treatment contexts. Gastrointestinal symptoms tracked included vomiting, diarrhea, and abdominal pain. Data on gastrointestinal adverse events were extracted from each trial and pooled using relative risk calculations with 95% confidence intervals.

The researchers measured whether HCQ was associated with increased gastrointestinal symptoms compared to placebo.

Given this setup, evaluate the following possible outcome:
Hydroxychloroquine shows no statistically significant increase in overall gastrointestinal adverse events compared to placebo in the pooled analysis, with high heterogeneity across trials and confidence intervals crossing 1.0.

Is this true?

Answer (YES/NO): NO